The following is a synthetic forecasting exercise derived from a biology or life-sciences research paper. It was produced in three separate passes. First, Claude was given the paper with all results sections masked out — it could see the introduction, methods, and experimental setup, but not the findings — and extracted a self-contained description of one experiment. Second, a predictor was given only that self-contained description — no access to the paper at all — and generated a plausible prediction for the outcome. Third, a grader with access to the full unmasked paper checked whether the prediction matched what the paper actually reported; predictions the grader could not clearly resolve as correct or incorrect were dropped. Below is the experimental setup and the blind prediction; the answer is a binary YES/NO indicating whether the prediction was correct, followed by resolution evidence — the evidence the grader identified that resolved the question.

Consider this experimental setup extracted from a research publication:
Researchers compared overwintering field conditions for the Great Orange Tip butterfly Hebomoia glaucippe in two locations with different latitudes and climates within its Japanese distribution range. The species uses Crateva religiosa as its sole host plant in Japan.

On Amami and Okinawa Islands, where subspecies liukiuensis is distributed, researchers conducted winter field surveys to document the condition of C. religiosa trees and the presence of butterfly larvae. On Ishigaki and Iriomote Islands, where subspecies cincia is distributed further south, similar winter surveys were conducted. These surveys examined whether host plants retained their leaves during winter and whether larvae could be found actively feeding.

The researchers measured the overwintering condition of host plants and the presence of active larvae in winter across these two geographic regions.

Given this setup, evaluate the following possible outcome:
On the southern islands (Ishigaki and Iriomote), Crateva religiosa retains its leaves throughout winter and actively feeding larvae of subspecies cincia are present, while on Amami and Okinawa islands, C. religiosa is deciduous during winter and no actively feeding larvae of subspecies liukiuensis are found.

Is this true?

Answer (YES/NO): NO